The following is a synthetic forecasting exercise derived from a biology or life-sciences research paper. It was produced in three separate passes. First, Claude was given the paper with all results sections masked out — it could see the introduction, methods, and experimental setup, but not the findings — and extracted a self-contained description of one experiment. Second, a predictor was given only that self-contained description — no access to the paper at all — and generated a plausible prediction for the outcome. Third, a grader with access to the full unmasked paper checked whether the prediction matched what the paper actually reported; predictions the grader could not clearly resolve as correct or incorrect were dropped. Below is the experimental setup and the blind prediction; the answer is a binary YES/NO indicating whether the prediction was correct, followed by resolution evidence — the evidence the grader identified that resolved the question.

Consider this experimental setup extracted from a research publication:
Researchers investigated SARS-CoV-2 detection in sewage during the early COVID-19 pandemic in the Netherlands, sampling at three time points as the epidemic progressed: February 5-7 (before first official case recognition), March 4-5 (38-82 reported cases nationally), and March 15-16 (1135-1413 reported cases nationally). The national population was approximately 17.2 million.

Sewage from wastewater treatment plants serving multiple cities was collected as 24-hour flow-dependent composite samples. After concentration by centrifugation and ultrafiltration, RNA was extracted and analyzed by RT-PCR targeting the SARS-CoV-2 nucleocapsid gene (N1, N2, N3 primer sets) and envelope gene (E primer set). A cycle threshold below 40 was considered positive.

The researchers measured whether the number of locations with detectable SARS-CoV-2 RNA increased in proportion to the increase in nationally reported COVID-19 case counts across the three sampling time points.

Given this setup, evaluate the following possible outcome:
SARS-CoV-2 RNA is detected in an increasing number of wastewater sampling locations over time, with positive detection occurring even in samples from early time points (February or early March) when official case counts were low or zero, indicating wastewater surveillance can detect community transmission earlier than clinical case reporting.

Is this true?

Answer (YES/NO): YES